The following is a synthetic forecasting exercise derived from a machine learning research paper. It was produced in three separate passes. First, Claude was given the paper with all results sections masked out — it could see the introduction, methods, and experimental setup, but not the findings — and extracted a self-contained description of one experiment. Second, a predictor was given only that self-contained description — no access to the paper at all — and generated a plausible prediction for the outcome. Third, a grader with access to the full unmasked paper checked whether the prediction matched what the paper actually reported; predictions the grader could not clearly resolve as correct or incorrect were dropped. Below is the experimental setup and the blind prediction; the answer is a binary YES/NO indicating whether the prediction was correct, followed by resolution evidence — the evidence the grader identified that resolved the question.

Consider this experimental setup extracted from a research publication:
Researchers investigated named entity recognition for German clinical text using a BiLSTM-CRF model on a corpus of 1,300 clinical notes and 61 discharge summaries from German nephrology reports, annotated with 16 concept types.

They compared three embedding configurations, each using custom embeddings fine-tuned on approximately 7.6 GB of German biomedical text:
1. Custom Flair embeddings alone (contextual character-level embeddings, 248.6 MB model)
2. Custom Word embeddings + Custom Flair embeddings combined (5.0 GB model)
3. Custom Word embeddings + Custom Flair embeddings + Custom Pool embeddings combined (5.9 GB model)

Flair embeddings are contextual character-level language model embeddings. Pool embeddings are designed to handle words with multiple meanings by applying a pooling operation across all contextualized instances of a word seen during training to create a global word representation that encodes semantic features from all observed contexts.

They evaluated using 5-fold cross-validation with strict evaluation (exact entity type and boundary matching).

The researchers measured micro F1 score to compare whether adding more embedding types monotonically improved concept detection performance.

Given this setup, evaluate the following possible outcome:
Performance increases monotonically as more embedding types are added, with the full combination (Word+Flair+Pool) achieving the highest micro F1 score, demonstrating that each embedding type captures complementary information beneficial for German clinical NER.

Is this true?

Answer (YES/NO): NO